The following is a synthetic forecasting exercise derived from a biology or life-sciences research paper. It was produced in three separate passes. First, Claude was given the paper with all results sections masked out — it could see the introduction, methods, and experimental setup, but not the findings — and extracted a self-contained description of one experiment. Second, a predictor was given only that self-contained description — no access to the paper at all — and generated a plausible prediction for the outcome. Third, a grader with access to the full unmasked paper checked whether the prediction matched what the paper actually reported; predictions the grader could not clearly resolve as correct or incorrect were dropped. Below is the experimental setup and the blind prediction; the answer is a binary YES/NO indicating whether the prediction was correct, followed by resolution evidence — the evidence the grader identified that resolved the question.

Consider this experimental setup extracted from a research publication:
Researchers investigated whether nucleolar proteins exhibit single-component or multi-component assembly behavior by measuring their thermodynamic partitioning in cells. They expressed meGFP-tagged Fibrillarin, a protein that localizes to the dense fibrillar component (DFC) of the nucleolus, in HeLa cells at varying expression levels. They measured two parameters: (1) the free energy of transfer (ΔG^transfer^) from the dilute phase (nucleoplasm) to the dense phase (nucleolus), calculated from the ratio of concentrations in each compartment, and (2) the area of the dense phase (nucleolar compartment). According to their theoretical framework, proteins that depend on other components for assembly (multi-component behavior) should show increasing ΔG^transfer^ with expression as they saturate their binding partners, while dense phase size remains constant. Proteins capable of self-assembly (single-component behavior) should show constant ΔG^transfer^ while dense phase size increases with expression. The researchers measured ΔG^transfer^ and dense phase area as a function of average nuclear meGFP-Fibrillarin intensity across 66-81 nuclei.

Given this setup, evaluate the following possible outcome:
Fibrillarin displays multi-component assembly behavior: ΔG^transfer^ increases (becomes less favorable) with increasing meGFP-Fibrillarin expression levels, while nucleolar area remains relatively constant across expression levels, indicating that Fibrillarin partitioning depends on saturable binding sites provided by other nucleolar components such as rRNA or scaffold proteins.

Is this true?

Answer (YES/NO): YES